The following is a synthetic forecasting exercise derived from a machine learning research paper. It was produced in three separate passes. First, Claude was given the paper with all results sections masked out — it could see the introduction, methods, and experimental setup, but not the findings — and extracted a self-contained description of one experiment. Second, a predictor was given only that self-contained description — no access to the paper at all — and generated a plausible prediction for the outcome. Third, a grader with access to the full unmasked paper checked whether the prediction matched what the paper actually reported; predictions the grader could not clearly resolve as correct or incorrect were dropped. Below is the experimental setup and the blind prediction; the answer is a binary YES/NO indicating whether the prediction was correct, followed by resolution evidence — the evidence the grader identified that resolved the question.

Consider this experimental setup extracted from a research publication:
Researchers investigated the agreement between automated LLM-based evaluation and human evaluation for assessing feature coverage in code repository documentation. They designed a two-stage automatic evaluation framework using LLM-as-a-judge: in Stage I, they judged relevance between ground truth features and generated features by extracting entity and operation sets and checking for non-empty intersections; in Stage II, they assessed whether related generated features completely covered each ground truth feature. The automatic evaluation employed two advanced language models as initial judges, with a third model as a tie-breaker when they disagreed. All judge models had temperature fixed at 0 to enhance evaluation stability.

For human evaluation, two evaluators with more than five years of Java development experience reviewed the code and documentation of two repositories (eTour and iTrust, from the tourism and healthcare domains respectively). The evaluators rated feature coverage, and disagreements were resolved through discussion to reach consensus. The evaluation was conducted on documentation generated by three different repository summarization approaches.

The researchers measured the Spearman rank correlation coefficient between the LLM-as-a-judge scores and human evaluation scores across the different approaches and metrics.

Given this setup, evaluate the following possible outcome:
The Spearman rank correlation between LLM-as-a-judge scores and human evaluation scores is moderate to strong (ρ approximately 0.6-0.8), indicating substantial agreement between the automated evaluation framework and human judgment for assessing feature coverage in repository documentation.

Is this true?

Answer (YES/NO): YES